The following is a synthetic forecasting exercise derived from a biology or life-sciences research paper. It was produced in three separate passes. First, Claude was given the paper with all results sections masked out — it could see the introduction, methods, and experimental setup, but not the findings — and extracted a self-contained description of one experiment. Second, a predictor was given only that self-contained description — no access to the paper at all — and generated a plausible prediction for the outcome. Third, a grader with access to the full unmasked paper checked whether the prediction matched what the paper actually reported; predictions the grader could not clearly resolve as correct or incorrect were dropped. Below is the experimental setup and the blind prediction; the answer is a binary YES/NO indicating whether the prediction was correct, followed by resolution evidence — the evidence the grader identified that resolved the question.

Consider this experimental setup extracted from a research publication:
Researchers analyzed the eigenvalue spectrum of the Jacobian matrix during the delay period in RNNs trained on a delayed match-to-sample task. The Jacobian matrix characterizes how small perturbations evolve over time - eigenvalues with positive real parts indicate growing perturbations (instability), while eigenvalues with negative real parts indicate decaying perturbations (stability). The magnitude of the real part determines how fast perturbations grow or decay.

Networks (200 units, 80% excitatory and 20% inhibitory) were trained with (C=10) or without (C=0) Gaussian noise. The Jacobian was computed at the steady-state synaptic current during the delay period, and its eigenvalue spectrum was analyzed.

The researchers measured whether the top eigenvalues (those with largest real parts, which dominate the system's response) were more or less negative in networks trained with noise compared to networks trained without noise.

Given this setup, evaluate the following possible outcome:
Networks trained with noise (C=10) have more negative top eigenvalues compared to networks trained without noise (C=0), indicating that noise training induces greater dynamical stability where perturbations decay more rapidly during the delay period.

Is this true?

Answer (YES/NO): NO